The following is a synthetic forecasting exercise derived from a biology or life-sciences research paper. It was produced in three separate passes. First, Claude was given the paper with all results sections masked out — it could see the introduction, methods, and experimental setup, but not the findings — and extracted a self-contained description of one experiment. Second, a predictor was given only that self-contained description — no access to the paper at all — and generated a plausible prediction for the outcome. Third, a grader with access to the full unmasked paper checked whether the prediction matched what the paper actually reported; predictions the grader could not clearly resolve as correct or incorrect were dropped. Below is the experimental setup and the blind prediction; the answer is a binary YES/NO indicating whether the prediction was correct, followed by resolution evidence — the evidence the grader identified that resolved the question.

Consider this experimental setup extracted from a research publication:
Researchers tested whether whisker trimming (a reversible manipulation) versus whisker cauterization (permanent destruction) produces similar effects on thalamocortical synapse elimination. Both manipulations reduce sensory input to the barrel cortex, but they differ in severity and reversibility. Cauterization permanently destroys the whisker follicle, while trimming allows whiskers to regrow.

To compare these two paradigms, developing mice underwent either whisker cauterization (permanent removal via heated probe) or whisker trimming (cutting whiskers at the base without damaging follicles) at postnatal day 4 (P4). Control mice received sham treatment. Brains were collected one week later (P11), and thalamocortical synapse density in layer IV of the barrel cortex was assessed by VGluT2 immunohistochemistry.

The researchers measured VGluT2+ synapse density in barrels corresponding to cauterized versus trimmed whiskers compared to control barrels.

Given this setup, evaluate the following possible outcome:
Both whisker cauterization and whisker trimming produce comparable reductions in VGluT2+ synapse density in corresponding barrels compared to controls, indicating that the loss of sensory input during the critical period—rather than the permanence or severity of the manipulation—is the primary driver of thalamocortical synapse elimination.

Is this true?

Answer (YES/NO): YES